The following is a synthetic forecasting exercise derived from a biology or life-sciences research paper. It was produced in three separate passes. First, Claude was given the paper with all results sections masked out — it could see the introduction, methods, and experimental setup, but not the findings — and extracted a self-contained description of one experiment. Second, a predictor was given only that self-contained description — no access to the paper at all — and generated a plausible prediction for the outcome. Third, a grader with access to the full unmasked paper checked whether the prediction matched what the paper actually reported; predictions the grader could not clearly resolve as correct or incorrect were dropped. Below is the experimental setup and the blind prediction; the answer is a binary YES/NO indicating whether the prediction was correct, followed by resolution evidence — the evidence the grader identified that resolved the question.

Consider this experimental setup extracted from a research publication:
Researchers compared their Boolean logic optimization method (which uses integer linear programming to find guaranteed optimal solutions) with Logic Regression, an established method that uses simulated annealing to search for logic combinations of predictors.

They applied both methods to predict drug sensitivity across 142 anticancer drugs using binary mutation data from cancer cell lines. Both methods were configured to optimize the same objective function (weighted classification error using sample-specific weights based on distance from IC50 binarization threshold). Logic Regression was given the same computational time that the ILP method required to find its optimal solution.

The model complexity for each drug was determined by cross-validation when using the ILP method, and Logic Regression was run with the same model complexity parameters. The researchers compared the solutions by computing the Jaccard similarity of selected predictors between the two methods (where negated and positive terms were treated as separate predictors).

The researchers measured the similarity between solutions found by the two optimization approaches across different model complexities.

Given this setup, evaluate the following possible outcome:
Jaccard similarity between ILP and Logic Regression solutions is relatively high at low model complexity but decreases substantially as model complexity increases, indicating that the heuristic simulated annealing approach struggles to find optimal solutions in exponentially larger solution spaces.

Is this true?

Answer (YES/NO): NO